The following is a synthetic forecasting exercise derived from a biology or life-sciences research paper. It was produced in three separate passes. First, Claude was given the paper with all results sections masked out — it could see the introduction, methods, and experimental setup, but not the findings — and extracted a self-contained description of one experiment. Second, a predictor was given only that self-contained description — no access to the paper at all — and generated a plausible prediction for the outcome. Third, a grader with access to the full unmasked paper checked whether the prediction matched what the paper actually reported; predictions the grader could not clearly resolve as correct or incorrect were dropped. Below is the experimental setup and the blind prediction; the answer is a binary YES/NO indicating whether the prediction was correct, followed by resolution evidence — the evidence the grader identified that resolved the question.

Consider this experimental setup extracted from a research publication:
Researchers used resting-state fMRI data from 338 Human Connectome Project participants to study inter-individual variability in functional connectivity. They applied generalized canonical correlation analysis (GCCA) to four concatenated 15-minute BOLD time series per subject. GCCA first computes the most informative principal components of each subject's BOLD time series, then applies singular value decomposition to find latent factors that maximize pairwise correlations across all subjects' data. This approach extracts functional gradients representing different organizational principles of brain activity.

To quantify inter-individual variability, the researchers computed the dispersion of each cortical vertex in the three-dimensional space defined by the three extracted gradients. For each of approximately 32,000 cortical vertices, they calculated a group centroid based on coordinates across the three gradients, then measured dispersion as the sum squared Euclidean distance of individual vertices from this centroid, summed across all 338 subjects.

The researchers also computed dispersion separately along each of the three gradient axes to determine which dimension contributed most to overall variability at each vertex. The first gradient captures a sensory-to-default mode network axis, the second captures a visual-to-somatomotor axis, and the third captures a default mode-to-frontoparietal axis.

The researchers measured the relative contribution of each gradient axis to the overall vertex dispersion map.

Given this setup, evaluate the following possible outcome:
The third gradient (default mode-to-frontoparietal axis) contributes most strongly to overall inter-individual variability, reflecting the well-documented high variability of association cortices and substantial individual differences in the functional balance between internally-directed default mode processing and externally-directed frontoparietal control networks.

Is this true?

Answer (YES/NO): YES